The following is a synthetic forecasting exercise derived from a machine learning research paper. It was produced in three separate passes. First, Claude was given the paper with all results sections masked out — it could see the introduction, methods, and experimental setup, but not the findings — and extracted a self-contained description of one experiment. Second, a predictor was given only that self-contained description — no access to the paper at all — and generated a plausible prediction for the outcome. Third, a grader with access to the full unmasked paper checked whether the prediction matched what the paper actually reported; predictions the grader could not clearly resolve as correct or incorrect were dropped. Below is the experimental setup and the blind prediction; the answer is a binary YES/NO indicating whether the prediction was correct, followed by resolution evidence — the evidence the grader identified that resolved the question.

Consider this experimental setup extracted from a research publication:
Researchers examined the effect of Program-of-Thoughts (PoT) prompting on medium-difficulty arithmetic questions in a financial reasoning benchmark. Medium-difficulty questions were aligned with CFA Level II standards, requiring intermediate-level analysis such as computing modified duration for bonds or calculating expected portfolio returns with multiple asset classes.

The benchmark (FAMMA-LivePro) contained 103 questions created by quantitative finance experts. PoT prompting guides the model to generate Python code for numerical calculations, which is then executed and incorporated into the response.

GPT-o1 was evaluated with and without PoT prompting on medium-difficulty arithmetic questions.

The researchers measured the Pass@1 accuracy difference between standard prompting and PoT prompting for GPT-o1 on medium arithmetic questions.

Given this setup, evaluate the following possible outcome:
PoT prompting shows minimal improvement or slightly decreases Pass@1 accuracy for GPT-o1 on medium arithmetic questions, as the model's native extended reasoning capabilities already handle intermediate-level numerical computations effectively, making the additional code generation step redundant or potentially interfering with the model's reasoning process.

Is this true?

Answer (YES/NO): NO